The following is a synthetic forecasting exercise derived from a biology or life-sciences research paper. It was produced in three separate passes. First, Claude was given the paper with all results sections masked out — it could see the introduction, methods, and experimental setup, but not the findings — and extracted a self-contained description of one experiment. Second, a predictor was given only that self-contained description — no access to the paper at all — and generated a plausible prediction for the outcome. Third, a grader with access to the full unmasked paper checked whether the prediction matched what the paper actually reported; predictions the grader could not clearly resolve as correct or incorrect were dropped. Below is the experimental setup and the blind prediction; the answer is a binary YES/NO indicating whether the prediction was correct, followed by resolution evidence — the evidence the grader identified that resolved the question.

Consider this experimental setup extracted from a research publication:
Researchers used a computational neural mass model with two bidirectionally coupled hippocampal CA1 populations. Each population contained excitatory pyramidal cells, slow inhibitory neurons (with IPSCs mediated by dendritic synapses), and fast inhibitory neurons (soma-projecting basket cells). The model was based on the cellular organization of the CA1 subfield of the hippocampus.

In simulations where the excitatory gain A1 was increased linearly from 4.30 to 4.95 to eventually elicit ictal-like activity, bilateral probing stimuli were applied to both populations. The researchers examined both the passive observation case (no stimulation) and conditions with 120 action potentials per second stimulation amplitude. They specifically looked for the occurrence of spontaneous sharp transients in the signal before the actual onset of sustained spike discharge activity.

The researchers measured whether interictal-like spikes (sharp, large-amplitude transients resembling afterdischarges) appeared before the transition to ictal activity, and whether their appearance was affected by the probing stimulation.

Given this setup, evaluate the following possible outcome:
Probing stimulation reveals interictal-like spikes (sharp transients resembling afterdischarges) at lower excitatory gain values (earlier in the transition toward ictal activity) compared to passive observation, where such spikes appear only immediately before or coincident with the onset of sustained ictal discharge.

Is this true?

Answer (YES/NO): YES